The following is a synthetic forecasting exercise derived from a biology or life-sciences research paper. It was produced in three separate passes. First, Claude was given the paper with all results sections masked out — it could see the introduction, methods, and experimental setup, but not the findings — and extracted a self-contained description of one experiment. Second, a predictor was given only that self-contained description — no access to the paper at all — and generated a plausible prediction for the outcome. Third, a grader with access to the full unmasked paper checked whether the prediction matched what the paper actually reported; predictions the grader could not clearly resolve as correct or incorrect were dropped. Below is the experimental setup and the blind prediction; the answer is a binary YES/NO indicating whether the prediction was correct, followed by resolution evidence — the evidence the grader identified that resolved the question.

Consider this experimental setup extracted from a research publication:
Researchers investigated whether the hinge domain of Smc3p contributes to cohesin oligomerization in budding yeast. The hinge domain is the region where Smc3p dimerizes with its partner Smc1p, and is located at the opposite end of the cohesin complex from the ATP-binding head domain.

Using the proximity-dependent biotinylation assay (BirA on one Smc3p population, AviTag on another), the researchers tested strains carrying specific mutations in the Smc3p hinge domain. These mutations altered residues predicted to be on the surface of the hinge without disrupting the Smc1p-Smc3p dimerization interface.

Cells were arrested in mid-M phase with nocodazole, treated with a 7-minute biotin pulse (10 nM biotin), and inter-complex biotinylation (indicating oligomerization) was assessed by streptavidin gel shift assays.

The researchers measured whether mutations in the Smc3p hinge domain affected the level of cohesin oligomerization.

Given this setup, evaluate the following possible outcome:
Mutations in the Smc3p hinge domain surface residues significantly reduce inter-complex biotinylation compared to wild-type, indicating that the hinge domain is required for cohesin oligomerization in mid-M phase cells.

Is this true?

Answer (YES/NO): YES